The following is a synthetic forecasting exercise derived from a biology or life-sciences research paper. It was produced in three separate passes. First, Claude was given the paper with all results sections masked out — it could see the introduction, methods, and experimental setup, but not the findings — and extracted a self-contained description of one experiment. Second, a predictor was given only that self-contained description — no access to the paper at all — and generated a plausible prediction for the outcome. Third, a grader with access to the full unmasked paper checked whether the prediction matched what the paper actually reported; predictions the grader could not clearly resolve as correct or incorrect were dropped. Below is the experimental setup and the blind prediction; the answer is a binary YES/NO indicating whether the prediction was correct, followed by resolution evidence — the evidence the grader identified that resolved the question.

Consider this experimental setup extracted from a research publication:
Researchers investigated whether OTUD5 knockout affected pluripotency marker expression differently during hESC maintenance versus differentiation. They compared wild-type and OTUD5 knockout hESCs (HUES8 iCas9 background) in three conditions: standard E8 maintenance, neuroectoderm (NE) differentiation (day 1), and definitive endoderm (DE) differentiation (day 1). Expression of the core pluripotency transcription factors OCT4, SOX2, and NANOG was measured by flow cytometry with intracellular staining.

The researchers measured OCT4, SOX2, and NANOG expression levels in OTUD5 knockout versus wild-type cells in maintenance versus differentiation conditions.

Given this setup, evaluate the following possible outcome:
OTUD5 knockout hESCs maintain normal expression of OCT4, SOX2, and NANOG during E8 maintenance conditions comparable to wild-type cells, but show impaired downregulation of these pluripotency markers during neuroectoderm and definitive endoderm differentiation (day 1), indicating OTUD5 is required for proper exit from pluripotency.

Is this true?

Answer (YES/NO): NO